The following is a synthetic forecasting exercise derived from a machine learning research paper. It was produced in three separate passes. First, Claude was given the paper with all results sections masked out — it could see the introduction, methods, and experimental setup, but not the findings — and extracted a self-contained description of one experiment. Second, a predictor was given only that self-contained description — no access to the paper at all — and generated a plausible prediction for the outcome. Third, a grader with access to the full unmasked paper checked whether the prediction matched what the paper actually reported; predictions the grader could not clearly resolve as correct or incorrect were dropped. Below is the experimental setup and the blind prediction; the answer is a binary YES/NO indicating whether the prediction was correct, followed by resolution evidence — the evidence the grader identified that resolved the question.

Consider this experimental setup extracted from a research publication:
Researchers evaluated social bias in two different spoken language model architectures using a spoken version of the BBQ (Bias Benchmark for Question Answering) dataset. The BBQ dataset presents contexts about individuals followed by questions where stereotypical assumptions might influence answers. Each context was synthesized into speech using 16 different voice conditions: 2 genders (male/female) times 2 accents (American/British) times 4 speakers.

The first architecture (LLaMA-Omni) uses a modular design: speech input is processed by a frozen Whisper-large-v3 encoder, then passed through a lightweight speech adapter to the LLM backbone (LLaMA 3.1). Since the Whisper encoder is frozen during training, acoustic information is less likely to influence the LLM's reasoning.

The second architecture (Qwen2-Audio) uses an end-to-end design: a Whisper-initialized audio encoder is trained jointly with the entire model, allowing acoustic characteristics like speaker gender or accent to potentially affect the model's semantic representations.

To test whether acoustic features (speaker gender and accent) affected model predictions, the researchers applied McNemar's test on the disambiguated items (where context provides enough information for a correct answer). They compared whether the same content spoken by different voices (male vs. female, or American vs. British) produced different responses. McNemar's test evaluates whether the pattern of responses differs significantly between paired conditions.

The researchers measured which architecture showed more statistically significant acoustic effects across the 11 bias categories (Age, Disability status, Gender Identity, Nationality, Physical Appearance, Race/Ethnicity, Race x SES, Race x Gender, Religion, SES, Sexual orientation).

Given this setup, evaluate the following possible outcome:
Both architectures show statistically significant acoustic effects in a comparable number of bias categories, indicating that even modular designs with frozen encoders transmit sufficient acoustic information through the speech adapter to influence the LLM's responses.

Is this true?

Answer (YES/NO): NO